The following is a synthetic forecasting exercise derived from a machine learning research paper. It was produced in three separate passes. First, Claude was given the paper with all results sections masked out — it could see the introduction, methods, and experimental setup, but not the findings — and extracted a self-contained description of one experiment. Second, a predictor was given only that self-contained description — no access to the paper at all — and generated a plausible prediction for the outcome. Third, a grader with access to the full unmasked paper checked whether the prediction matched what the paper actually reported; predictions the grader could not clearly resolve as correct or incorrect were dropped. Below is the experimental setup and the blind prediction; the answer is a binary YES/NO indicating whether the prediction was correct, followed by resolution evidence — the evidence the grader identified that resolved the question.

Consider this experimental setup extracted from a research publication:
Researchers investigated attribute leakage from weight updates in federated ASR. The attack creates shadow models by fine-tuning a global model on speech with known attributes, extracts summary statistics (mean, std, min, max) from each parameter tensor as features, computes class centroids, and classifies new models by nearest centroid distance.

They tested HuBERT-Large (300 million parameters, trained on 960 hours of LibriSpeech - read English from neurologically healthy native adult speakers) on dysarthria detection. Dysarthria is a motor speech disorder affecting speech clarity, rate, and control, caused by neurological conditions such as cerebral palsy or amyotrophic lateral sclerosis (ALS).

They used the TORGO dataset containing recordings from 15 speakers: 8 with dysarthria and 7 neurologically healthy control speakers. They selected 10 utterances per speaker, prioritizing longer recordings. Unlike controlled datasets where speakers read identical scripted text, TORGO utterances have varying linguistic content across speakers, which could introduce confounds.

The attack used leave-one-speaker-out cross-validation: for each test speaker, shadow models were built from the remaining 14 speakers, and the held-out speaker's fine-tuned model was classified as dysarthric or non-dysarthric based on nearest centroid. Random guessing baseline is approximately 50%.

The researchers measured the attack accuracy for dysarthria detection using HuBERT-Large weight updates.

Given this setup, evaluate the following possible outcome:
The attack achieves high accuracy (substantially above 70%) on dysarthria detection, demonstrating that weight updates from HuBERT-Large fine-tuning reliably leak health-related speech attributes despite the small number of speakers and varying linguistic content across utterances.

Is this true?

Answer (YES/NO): YES